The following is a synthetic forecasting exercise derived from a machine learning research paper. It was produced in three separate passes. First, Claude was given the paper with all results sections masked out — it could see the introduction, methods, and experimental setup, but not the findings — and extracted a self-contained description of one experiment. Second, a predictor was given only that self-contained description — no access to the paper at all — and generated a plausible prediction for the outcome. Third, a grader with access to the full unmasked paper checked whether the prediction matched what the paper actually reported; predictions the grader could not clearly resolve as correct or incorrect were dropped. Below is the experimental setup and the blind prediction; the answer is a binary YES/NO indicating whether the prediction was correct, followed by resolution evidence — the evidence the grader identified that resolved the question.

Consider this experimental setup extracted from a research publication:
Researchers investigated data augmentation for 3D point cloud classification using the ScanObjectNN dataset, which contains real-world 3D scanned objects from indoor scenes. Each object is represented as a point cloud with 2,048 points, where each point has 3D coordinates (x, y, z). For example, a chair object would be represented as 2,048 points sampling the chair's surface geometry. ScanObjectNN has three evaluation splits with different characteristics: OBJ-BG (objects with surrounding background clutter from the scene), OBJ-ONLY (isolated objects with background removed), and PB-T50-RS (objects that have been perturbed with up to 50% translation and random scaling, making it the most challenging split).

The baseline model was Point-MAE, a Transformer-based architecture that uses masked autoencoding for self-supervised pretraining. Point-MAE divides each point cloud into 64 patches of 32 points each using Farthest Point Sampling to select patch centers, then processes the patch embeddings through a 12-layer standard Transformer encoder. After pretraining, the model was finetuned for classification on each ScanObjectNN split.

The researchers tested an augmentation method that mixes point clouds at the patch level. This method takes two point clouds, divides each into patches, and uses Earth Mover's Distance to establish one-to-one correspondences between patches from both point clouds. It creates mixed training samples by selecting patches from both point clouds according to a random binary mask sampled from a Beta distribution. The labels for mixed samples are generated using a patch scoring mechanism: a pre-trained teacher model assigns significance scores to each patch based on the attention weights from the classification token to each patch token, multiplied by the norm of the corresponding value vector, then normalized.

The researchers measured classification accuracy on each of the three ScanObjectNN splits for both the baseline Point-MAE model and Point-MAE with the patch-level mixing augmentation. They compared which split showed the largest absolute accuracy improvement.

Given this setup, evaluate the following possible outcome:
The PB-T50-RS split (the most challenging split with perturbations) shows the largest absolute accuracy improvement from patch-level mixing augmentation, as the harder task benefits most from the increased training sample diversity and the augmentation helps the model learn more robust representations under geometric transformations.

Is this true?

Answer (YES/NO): NO